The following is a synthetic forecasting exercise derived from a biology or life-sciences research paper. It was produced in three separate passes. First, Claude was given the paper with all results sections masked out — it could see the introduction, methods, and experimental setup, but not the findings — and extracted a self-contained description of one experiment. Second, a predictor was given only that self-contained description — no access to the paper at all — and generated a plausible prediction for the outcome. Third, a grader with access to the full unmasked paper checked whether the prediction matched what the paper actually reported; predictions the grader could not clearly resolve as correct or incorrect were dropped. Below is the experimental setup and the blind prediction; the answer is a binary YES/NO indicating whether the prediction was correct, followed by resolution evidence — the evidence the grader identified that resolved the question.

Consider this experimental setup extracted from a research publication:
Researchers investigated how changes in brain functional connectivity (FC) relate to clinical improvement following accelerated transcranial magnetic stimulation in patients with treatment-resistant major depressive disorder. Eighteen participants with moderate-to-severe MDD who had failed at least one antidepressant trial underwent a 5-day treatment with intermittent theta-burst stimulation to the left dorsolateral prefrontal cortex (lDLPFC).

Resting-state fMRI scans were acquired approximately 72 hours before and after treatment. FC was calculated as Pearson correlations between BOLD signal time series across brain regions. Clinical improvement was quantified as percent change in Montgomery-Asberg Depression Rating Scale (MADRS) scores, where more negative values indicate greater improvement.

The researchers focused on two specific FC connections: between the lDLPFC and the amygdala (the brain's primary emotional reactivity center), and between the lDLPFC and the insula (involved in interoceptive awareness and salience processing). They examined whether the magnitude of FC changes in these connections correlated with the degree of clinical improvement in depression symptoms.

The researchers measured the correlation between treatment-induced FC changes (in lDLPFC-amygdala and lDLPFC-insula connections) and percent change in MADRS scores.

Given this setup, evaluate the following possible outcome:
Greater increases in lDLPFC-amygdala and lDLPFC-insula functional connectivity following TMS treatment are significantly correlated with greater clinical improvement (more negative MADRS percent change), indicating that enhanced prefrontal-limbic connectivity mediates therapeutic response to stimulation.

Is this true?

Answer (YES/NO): NO